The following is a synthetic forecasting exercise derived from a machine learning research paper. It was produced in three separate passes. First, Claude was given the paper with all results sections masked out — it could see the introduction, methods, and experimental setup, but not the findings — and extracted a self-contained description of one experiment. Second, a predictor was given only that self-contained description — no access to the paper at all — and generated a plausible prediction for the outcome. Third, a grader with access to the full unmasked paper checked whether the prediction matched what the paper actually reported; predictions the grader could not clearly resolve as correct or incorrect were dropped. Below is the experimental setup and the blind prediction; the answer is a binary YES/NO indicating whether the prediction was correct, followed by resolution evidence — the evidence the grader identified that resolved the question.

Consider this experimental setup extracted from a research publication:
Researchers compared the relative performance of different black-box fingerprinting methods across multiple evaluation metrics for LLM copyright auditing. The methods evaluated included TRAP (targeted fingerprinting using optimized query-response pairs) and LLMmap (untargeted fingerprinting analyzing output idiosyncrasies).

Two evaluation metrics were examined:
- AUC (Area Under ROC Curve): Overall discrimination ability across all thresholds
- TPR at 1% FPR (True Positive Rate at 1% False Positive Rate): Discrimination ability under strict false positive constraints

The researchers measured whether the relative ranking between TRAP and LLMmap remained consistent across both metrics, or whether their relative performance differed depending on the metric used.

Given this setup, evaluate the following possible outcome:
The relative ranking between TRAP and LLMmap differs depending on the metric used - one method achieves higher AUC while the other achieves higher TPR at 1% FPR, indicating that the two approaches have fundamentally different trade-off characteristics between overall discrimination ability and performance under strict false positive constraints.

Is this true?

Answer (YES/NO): YES